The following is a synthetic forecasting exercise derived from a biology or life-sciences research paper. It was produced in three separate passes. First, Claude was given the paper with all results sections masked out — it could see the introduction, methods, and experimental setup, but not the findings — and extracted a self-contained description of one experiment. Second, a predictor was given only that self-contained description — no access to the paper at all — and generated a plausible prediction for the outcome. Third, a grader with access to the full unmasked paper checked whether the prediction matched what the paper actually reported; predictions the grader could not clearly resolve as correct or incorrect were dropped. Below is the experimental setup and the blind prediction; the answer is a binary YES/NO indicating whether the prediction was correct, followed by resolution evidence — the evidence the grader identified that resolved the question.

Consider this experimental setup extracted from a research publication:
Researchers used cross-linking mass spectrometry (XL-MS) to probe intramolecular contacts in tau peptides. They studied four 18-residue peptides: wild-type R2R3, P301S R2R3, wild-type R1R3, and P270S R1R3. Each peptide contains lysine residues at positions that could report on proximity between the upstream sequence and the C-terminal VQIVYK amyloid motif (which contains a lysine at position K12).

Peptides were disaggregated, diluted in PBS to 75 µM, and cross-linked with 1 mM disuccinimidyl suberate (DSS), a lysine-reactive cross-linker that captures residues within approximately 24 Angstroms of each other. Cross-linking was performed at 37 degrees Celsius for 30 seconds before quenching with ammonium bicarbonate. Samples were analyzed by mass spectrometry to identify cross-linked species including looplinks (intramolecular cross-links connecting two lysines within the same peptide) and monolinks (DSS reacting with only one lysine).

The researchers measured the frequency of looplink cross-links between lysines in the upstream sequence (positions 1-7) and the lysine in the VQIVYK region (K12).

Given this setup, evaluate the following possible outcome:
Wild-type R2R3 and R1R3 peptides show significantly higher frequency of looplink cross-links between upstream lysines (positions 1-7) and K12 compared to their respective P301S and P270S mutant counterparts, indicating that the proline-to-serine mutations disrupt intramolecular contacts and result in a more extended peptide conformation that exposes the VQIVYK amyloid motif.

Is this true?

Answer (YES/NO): NO